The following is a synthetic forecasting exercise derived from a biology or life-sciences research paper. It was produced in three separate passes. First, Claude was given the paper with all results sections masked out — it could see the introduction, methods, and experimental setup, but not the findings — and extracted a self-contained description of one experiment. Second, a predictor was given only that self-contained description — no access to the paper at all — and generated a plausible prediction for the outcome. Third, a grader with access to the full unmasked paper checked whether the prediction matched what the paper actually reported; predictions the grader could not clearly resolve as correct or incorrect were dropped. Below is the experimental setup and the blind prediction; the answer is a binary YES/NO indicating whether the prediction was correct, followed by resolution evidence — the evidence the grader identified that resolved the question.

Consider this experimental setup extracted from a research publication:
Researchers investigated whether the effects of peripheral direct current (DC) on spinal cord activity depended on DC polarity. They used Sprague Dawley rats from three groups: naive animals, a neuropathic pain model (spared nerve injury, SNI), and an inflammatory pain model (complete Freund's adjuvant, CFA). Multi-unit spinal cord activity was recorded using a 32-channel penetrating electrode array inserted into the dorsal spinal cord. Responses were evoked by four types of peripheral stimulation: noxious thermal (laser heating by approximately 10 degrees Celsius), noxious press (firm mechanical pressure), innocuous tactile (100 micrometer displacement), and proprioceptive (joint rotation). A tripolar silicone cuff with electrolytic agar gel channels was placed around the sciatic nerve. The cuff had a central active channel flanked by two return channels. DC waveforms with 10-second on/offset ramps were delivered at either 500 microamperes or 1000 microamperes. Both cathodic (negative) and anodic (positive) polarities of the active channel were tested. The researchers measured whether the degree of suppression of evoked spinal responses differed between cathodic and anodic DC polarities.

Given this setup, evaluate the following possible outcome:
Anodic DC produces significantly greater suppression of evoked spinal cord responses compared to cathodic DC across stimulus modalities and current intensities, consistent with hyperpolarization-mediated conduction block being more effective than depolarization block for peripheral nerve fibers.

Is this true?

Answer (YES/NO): NO